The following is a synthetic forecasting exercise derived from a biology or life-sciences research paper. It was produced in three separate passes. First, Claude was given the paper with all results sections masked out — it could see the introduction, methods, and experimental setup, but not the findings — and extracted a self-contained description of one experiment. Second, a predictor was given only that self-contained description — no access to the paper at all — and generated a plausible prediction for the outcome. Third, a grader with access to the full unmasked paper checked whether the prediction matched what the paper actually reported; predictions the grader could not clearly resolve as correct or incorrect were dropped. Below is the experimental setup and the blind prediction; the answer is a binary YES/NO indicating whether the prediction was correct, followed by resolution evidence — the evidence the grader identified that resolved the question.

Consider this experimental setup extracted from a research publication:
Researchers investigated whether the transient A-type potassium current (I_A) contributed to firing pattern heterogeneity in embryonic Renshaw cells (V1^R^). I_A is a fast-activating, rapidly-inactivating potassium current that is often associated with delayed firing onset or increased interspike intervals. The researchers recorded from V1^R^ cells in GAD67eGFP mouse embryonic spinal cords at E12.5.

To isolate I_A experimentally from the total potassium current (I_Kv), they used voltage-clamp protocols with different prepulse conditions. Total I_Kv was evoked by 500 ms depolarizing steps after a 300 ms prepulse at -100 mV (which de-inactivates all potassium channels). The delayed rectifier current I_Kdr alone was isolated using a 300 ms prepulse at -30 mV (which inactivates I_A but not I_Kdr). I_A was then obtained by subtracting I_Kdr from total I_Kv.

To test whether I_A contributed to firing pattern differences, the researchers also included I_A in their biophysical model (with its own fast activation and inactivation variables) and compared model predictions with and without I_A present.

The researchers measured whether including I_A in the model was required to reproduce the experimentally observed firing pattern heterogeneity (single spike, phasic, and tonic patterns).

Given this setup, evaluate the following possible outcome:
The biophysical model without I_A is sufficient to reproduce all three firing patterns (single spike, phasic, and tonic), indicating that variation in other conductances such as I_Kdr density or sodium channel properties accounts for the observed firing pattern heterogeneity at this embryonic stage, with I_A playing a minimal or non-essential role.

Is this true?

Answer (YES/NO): YES